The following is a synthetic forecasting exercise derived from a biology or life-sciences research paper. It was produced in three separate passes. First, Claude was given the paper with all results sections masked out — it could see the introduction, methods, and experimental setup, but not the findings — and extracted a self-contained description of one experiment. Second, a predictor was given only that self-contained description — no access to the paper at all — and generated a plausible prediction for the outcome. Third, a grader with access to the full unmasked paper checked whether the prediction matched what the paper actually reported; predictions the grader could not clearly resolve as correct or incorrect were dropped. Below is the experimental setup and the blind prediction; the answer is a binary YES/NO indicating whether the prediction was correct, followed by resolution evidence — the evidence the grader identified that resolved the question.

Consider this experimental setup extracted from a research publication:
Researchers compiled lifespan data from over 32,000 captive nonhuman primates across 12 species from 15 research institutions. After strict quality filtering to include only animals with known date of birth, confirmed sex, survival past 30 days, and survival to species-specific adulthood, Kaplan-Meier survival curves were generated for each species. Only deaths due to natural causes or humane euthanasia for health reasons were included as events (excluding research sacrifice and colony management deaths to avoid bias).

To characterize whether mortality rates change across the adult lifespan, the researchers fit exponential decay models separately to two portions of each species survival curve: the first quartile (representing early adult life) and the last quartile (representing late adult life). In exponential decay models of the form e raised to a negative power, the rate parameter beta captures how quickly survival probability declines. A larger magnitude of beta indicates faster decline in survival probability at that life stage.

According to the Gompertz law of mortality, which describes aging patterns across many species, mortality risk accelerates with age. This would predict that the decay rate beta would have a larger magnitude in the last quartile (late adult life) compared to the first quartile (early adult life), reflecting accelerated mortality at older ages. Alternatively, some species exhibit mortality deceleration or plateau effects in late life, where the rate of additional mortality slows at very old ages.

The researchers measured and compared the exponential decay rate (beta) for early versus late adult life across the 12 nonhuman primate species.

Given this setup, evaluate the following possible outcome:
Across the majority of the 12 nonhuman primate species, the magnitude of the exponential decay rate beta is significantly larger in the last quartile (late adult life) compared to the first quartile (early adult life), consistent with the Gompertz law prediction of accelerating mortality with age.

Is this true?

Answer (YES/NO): NO